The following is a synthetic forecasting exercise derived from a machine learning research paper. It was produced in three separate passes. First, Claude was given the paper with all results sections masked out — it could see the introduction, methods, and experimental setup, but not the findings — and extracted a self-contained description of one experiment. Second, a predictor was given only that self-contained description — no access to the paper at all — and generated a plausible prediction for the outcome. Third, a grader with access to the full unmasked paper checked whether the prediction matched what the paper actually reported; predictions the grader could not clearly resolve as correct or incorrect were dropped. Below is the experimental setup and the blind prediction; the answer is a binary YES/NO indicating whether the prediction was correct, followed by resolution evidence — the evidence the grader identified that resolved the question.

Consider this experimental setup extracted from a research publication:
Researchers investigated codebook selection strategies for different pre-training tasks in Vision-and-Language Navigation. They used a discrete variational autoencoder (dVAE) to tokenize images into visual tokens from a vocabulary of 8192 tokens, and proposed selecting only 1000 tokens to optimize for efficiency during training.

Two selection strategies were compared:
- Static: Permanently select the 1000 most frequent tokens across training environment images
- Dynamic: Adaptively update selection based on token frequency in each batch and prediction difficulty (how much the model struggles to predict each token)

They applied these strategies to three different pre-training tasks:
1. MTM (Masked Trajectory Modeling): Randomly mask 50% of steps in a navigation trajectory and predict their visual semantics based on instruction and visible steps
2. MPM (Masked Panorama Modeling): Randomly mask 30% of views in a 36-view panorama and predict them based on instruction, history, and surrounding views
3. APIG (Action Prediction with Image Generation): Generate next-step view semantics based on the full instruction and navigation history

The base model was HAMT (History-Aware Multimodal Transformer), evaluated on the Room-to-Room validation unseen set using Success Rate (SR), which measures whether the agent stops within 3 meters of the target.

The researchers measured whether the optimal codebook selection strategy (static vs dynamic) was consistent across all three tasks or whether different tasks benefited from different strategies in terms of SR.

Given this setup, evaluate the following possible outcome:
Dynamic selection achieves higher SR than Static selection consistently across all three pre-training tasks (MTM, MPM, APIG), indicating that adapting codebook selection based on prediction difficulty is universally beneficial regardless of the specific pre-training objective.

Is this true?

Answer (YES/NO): NO